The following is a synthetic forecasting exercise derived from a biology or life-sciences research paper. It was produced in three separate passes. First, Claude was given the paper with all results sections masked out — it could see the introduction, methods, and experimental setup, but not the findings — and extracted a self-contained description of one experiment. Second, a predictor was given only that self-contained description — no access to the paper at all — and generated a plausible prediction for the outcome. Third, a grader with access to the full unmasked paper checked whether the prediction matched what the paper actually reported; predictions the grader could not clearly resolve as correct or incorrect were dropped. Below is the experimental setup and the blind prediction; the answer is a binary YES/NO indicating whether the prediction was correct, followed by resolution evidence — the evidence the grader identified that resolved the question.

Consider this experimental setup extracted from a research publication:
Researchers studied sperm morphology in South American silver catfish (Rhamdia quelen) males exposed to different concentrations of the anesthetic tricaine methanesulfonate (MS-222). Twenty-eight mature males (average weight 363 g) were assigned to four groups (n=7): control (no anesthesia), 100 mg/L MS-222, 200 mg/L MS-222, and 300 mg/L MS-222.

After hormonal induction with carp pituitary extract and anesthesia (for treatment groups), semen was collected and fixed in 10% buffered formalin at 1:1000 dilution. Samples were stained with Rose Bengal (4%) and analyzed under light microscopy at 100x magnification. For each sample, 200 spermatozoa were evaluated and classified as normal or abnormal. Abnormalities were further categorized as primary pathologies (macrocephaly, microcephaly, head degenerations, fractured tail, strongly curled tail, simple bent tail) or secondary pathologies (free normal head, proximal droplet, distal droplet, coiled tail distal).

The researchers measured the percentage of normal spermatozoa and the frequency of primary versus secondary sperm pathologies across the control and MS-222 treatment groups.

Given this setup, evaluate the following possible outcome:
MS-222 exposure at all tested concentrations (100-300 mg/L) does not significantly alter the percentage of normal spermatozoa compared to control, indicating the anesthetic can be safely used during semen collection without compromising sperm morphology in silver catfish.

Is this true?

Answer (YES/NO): YES